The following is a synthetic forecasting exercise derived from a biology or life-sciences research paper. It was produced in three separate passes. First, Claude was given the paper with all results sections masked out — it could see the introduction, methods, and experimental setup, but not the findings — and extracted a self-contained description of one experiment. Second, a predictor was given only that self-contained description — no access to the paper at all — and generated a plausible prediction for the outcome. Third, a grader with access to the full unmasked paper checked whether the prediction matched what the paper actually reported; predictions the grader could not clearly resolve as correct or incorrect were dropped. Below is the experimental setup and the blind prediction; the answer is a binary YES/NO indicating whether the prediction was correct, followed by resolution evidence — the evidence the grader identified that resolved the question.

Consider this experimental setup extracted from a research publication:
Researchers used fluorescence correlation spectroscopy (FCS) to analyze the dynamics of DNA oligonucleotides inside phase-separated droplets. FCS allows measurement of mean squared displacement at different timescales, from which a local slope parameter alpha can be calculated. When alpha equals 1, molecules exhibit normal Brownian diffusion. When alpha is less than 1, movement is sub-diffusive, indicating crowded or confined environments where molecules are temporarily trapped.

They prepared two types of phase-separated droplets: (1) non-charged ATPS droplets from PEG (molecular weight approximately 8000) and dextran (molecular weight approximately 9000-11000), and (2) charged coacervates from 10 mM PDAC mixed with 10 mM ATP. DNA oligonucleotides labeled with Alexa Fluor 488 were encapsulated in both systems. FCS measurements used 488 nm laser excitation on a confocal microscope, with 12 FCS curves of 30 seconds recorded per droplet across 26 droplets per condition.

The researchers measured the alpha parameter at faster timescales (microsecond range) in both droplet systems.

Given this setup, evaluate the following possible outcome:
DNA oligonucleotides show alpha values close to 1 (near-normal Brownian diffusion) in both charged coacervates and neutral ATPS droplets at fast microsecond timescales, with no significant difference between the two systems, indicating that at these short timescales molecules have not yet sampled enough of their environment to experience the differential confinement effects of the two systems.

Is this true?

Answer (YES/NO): NO